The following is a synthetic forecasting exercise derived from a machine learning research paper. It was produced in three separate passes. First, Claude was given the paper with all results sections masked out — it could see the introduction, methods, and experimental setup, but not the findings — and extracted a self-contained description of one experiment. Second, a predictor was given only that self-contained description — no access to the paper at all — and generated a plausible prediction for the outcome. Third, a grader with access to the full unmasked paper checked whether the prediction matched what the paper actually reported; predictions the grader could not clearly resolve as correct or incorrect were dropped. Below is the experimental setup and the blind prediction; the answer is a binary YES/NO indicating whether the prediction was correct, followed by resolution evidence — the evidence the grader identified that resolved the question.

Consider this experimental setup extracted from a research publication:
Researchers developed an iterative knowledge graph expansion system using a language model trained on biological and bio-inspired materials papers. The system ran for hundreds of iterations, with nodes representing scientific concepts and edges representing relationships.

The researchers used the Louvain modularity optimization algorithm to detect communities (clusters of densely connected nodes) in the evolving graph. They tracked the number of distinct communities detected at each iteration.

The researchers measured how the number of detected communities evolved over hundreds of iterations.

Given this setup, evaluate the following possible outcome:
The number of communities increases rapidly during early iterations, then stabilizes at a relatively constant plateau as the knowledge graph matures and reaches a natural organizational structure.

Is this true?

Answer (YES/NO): YES